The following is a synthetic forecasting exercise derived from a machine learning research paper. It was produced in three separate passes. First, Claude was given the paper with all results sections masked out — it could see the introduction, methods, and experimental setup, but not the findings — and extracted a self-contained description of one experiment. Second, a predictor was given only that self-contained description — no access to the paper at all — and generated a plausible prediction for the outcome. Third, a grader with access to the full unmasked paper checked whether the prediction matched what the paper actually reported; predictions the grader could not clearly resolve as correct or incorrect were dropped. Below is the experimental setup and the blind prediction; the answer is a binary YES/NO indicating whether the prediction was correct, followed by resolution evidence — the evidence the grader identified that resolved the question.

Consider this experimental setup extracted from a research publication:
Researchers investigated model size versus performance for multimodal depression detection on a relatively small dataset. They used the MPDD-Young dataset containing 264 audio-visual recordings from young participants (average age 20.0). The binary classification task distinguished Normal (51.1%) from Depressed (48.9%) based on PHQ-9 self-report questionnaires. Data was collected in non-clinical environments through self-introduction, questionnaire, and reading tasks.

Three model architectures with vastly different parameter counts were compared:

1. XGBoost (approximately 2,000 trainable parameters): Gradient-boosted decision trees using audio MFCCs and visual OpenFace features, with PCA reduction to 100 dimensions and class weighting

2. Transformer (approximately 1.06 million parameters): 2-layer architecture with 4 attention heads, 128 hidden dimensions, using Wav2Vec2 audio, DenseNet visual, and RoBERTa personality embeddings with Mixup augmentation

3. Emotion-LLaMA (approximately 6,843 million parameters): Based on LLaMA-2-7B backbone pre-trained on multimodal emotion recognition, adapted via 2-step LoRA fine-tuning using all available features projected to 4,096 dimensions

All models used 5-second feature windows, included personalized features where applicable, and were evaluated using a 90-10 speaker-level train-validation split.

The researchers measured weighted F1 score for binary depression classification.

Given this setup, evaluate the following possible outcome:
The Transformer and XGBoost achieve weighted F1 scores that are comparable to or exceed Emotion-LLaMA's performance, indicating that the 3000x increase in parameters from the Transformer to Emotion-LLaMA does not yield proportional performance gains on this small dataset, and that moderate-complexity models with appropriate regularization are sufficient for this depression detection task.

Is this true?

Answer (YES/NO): YES